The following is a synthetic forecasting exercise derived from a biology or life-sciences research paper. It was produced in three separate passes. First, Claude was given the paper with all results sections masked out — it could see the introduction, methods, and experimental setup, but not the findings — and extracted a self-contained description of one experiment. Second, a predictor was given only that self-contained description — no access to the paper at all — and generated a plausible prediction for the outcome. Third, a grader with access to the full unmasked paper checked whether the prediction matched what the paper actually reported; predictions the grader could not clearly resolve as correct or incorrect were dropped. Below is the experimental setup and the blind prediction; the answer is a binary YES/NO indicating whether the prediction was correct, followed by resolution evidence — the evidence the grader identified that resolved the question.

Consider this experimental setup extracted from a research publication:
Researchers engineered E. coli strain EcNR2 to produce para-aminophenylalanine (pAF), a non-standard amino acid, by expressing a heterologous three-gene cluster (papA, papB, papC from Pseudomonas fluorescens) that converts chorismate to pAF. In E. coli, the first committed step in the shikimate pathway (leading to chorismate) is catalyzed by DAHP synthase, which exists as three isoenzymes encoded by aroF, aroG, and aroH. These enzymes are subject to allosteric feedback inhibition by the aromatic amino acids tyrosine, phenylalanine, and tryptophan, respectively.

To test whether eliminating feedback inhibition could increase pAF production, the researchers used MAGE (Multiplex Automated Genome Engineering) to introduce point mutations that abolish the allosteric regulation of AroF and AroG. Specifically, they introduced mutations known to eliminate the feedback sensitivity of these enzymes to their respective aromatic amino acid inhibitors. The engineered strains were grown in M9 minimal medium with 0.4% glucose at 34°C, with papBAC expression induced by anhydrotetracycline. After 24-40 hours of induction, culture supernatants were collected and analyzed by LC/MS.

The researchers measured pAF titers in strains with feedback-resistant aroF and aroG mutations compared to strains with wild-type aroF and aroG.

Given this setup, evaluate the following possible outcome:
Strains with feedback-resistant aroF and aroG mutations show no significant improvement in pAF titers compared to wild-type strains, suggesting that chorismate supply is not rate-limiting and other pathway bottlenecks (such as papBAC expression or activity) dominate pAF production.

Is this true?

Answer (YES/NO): NO